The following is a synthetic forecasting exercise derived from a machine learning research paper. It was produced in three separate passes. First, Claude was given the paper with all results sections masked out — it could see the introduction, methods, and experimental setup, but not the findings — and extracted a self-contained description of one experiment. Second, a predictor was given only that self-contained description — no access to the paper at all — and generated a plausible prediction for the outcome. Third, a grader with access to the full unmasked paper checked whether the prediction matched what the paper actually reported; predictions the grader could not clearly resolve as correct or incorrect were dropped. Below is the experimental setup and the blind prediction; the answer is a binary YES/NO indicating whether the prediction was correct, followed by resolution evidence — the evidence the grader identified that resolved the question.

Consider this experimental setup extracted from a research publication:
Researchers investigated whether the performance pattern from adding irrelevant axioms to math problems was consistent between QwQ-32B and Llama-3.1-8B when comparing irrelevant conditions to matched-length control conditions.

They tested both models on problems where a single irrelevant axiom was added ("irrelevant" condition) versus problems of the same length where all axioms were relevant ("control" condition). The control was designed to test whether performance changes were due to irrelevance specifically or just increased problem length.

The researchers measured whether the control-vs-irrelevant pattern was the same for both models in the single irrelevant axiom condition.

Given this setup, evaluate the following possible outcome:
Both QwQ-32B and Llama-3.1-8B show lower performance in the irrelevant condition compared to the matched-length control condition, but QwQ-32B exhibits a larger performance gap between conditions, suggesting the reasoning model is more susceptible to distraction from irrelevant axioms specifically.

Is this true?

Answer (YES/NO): NO